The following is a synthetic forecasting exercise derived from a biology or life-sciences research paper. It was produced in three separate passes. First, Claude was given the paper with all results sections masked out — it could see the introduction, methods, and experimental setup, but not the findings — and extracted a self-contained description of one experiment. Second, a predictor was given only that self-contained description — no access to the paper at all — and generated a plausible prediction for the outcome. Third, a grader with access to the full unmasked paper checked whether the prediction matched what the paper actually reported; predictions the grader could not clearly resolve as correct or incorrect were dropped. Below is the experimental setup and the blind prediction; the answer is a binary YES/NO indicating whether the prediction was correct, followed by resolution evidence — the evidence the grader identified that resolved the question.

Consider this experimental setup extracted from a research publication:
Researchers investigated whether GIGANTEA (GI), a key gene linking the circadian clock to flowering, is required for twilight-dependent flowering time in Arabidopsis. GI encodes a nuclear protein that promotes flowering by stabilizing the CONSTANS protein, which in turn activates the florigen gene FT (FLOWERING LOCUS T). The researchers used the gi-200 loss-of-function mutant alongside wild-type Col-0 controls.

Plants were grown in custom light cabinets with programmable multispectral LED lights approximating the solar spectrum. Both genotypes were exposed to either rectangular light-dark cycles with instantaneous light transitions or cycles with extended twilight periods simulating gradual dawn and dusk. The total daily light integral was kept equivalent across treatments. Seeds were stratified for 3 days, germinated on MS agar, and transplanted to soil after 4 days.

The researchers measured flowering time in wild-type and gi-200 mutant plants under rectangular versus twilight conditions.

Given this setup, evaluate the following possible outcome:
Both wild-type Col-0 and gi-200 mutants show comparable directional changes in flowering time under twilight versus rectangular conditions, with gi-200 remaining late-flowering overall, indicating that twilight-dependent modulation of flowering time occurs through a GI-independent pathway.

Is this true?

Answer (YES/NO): NO